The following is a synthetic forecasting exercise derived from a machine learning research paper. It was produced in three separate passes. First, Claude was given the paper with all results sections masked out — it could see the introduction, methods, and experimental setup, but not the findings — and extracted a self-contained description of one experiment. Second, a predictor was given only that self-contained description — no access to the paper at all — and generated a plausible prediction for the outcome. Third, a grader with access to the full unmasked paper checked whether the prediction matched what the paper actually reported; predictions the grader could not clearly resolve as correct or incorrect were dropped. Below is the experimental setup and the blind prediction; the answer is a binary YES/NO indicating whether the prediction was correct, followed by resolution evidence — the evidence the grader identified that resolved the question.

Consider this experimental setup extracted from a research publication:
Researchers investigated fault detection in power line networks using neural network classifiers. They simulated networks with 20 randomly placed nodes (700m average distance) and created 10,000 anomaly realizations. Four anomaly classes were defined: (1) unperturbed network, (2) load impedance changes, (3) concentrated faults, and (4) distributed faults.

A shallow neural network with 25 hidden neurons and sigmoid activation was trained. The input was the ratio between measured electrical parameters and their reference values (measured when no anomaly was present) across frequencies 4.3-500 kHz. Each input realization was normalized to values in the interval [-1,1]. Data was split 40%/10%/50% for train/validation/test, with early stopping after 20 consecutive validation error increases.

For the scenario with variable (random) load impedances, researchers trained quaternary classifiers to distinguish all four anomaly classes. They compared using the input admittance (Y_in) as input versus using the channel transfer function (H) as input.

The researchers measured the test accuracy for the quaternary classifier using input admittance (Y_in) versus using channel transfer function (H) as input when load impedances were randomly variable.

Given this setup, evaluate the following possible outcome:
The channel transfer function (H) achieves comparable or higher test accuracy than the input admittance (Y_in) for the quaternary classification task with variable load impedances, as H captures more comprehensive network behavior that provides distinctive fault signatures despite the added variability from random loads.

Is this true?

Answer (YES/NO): YES